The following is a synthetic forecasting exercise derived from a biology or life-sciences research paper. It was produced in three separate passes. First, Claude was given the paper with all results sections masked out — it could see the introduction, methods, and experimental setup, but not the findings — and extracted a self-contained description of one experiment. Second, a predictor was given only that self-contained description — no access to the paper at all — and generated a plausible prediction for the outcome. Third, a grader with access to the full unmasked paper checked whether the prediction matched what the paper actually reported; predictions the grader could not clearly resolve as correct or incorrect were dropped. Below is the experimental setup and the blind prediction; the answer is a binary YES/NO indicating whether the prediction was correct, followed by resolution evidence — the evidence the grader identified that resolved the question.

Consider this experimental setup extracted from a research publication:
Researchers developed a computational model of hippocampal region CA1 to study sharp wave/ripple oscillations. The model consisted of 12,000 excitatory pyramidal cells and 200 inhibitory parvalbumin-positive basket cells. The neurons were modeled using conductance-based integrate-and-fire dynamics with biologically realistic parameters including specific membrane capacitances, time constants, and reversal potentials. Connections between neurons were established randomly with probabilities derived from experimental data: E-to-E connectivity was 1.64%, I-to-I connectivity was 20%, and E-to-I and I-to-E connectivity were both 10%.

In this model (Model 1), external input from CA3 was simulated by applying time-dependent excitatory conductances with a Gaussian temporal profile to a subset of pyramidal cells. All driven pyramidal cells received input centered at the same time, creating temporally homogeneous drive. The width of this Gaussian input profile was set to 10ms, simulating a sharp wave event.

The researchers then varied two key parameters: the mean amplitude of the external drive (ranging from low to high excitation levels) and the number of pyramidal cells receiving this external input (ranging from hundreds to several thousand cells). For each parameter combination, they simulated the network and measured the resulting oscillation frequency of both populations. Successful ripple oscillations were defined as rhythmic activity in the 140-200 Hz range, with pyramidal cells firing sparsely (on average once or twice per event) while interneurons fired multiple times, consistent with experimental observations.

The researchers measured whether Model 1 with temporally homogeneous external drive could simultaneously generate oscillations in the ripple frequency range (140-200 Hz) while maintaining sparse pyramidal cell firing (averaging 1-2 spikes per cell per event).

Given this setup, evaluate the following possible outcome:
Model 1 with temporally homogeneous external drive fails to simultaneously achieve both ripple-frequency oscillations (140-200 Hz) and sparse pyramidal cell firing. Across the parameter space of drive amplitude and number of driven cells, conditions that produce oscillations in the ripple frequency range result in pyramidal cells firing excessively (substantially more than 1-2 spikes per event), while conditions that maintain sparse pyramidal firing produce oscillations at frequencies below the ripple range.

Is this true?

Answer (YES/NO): YES